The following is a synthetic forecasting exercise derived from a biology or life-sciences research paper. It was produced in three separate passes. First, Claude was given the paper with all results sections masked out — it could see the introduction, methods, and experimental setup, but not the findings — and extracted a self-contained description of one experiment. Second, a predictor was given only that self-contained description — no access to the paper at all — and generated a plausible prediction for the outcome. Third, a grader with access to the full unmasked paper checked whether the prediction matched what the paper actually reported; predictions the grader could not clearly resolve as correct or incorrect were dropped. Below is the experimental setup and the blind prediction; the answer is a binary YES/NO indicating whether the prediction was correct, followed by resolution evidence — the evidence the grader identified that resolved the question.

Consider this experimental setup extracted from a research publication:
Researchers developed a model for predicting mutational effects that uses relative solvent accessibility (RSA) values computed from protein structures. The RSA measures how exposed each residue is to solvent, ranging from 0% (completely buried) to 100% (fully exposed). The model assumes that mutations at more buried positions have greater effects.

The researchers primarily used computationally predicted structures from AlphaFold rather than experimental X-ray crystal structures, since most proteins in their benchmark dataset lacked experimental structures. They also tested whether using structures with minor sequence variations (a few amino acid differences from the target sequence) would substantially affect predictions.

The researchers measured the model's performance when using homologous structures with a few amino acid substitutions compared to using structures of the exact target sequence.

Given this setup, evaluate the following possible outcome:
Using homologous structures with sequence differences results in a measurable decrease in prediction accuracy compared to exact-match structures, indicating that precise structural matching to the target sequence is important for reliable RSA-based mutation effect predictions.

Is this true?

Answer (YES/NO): NO